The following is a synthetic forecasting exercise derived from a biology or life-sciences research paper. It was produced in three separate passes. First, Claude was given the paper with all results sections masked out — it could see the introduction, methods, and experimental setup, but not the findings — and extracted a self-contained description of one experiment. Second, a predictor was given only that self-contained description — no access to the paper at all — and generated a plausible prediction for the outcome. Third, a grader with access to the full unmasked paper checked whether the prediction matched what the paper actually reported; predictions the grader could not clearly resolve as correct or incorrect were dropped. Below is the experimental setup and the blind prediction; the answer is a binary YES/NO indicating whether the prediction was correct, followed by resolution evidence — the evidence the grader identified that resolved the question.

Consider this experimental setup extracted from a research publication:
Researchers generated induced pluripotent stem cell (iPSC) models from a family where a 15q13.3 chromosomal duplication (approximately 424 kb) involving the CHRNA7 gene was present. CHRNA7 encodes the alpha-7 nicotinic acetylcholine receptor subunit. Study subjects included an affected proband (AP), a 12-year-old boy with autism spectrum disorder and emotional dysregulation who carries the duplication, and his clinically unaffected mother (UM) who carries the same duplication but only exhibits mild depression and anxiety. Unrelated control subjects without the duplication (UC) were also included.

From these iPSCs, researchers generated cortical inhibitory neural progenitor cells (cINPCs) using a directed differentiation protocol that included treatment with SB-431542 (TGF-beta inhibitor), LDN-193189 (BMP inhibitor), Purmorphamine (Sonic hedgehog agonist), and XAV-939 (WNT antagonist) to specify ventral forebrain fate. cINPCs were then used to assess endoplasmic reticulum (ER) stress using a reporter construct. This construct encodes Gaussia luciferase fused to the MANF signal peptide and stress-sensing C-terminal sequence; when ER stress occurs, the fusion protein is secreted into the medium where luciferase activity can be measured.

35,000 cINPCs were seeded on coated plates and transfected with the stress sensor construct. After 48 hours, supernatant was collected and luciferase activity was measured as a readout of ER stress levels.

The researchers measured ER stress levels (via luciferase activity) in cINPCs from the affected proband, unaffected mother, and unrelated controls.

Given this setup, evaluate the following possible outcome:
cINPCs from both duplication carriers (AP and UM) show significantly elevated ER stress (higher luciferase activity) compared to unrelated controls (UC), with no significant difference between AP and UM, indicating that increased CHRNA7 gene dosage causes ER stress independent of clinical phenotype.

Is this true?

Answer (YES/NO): NO